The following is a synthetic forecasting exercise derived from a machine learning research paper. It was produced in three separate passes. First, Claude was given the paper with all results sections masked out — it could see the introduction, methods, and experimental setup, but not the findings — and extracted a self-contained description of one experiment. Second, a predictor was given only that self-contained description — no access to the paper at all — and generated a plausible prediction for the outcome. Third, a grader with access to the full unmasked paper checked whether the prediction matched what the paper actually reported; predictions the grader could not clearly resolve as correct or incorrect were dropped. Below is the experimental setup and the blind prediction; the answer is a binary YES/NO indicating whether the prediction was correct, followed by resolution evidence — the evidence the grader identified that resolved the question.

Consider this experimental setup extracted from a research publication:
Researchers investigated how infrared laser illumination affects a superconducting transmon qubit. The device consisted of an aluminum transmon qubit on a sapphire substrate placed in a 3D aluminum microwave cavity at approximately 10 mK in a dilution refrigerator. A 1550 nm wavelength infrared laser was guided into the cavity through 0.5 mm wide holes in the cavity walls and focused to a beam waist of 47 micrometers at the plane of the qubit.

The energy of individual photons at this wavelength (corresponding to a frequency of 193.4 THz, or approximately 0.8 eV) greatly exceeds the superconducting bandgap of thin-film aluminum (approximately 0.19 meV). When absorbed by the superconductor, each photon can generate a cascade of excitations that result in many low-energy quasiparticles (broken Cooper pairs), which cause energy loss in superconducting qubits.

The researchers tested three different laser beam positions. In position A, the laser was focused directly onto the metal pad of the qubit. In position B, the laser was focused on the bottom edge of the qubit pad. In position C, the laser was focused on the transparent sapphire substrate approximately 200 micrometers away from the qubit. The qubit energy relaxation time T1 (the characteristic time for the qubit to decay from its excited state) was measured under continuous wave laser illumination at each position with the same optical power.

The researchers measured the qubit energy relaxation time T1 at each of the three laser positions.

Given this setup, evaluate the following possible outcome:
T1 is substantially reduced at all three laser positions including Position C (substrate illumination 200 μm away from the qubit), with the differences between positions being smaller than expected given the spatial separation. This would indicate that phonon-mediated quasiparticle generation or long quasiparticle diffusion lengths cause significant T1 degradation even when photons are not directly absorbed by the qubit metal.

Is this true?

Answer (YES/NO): NO